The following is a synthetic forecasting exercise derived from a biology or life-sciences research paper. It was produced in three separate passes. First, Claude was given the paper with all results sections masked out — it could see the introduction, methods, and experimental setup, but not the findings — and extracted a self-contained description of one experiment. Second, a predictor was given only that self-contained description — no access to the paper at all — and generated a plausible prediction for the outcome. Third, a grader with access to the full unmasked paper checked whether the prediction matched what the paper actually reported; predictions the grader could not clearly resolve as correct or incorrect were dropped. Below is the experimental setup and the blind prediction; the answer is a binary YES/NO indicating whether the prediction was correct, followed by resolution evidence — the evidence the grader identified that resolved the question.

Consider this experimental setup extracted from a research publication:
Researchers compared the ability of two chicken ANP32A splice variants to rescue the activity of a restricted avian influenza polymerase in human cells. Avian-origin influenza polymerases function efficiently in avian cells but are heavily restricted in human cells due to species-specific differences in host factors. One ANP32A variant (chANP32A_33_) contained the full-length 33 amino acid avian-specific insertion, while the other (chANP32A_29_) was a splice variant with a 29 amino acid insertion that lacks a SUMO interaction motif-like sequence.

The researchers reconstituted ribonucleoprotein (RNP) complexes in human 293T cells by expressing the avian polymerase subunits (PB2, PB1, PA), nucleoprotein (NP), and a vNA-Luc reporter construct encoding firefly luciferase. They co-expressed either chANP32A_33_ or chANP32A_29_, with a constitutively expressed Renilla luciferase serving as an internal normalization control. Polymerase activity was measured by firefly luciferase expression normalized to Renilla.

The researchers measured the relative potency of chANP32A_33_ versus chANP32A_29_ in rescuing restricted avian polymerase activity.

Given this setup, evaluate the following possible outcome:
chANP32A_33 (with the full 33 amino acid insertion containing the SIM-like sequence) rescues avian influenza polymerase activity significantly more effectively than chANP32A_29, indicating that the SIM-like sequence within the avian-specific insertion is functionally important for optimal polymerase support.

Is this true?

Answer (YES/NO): YES